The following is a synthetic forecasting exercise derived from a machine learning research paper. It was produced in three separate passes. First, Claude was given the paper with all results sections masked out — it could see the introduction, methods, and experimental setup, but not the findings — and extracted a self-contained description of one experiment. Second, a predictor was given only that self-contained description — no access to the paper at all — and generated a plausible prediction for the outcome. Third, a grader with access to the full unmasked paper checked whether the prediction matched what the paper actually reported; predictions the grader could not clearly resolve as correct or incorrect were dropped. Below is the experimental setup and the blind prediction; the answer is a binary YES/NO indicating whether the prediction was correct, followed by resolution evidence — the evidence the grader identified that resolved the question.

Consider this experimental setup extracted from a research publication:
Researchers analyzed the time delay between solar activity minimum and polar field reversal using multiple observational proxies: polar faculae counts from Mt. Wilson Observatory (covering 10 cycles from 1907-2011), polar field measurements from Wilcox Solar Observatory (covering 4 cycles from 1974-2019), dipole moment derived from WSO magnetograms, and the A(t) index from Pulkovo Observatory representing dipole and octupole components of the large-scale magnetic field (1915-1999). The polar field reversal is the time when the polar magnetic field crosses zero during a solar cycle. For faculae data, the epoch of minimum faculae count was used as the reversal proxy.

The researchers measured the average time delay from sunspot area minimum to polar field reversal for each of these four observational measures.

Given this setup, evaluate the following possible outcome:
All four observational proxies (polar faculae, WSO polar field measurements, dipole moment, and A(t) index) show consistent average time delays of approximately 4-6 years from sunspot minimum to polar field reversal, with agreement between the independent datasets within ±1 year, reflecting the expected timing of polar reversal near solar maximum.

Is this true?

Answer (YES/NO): NO